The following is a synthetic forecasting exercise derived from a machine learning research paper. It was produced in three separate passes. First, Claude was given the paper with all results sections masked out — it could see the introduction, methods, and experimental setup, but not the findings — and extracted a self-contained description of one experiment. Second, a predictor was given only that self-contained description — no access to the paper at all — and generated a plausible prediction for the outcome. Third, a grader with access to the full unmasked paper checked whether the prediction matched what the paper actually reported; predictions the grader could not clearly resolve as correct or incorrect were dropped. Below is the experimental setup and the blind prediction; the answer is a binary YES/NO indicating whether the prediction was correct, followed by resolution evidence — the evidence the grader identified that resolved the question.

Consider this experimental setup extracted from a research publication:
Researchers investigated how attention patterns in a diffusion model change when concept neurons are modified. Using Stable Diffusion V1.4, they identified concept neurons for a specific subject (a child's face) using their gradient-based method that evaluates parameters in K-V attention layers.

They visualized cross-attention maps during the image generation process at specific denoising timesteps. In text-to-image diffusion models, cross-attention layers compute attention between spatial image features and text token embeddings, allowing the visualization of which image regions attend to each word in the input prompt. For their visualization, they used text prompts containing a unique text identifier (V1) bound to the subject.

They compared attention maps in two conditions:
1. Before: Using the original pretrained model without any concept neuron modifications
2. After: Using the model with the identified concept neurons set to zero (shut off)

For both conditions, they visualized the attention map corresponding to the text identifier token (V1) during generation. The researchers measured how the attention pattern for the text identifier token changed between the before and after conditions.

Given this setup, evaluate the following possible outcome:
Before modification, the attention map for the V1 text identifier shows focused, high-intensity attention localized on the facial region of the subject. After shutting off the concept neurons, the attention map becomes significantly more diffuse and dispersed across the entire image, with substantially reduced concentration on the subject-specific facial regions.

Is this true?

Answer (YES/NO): NO